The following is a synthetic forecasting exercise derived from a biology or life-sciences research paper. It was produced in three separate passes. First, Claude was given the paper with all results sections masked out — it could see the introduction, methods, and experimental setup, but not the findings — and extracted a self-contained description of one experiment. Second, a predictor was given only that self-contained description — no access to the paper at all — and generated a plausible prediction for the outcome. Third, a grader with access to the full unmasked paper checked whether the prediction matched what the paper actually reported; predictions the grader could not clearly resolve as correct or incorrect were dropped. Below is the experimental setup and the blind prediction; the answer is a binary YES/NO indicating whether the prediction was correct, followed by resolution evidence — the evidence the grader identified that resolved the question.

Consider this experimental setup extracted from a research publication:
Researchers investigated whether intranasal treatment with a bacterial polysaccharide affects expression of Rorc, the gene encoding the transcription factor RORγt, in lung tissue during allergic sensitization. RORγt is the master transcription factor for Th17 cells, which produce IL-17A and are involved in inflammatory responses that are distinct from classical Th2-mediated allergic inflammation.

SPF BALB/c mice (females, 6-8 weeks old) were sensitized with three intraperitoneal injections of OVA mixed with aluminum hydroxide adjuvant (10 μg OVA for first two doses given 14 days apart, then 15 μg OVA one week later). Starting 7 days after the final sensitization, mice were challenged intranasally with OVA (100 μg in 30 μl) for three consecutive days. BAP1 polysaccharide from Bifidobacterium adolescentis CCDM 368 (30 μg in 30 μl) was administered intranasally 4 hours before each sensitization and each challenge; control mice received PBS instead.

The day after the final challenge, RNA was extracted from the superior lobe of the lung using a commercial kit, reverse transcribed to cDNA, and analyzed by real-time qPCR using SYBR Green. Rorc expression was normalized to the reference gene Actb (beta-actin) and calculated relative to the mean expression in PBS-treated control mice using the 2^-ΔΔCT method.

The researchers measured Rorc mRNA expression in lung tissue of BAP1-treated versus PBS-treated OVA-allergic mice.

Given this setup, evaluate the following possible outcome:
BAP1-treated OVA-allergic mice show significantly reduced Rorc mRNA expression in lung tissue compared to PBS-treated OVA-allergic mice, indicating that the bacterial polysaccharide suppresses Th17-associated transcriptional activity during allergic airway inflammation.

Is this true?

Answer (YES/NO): NO